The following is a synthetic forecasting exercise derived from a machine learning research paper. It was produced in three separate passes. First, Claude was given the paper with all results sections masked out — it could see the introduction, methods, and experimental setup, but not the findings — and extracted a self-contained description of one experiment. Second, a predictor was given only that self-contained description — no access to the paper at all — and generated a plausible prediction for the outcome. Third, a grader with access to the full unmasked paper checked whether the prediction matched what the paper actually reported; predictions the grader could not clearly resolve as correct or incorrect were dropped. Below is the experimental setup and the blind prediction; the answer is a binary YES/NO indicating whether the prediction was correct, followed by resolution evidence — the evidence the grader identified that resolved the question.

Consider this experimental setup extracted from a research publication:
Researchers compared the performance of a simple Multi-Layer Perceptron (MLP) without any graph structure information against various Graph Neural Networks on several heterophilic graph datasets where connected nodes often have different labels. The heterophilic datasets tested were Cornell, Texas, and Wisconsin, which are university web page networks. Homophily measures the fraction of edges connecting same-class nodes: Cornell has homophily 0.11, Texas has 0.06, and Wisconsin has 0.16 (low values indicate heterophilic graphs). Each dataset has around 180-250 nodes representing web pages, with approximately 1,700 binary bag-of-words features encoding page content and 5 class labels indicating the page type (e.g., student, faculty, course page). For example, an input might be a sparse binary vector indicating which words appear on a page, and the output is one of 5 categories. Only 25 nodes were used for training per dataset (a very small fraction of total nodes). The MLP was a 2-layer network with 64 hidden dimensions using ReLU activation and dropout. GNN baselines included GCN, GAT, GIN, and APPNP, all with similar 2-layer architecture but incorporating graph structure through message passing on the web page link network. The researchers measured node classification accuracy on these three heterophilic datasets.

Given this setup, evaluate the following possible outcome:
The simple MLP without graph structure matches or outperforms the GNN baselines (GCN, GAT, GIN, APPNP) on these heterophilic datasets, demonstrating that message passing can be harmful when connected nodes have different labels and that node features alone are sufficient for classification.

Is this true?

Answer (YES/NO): YES